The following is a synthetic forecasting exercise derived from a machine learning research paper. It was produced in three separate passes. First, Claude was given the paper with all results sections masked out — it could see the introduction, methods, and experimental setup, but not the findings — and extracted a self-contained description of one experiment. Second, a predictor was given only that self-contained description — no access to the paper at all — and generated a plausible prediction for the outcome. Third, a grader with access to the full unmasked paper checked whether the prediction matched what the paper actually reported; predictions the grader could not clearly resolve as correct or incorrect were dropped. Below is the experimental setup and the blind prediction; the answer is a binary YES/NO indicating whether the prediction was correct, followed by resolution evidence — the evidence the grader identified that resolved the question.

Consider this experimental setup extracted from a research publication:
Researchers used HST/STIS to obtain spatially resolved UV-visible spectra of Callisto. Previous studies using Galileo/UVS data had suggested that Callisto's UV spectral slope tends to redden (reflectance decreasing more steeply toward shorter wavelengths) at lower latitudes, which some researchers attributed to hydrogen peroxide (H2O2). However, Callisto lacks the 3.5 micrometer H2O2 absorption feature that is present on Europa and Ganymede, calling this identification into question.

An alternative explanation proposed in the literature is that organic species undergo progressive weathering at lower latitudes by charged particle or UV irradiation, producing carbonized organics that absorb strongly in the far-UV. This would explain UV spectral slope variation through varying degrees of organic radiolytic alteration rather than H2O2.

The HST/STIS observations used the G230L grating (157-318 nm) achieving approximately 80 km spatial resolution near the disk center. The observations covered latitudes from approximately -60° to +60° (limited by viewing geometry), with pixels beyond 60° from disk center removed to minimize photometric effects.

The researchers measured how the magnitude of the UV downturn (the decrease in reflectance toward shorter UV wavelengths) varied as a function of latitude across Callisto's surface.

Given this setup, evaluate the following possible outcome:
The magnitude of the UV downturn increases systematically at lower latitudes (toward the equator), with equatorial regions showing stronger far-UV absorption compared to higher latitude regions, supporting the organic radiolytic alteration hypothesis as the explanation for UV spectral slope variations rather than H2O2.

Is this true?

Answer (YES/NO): NO